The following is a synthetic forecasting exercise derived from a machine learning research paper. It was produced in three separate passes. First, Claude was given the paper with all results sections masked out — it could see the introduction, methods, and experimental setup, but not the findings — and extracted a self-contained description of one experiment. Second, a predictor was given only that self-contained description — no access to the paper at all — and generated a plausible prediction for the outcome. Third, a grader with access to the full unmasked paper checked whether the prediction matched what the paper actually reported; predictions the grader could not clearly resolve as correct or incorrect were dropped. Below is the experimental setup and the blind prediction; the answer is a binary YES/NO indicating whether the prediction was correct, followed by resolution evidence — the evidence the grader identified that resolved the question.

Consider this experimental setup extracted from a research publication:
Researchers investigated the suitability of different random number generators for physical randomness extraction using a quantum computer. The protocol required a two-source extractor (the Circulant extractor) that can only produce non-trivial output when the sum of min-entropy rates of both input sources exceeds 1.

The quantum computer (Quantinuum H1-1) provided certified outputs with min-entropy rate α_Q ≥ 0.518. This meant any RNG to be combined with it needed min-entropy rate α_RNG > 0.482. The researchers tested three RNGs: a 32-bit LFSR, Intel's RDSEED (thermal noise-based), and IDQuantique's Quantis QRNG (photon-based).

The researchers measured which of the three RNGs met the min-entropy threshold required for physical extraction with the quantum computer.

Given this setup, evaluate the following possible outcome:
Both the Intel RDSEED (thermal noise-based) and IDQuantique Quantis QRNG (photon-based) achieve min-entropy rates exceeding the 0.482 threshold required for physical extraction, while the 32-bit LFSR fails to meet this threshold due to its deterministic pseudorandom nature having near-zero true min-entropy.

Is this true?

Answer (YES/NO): NO